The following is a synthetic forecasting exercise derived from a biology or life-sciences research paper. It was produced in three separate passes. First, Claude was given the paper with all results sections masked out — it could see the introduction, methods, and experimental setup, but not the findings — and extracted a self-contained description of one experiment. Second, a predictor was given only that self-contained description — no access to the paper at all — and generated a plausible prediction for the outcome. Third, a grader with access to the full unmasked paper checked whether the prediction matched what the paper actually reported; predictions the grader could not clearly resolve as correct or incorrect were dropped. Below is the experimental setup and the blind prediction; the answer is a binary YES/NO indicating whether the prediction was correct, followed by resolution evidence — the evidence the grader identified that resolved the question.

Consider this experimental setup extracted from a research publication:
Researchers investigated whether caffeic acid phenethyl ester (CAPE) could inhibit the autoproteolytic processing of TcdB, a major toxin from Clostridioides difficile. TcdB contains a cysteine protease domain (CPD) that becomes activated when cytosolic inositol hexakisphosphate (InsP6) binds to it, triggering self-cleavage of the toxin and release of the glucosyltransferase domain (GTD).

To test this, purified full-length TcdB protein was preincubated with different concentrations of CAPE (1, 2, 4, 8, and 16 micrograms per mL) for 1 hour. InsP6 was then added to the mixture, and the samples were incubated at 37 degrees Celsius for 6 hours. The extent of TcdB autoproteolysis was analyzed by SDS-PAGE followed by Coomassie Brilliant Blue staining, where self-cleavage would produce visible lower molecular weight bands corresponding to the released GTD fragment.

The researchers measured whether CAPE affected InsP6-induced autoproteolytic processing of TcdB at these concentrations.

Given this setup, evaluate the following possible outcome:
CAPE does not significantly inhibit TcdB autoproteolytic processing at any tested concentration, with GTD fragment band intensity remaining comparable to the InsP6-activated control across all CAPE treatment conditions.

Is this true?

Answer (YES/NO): NO